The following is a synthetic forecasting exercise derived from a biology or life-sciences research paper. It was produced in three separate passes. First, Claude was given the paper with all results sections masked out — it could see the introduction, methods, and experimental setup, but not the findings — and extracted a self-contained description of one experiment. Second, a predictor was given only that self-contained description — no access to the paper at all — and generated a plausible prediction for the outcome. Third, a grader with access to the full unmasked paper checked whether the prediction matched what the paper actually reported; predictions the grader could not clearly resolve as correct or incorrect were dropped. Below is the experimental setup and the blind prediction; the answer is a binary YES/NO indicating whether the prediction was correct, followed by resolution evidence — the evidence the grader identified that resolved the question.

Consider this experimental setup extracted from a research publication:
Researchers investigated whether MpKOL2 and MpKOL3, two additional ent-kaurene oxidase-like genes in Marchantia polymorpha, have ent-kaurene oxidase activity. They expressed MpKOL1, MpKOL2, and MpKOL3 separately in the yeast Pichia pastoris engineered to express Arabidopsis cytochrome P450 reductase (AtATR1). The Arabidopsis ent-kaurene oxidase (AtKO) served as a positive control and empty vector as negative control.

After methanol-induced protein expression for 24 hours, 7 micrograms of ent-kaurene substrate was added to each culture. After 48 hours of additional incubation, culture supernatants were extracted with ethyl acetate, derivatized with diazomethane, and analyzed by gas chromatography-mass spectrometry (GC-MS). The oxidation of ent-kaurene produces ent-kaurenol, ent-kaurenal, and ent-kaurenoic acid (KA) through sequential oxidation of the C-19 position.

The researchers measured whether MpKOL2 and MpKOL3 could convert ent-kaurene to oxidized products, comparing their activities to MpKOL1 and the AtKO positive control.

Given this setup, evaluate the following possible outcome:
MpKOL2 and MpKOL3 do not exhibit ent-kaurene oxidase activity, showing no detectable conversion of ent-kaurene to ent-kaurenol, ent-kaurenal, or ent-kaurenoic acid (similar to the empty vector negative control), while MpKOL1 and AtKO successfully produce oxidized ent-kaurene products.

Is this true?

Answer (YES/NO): YES